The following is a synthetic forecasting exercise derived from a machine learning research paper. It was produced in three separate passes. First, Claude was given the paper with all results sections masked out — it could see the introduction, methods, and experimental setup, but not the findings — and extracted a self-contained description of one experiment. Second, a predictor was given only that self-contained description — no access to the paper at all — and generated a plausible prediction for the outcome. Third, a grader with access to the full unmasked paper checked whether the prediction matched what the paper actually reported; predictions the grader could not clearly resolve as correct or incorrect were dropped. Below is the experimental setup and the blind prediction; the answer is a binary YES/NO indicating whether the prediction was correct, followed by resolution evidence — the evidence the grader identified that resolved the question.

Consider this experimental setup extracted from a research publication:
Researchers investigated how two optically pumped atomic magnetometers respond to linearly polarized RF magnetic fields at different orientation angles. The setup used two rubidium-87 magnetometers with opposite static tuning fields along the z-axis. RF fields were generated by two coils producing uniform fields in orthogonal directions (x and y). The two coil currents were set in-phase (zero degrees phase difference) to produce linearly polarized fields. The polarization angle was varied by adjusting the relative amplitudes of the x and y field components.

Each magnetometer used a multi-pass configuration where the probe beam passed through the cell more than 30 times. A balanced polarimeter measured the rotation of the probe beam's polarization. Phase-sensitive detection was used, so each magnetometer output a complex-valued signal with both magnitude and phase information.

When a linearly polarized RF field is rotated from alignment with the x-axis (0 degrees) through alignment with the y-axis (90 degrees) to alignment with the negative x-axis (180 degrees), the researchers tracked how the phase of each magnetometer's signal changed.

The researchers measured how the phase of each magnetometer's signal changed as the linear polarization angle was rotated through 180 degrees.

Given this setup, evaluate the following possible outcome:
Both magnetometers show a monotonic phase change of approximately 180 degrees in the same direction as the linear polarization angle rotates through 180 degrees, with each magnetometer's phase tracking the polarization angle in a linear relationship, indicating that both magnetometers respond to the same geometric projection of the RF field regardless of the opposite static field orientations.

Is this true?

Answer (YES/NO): NO